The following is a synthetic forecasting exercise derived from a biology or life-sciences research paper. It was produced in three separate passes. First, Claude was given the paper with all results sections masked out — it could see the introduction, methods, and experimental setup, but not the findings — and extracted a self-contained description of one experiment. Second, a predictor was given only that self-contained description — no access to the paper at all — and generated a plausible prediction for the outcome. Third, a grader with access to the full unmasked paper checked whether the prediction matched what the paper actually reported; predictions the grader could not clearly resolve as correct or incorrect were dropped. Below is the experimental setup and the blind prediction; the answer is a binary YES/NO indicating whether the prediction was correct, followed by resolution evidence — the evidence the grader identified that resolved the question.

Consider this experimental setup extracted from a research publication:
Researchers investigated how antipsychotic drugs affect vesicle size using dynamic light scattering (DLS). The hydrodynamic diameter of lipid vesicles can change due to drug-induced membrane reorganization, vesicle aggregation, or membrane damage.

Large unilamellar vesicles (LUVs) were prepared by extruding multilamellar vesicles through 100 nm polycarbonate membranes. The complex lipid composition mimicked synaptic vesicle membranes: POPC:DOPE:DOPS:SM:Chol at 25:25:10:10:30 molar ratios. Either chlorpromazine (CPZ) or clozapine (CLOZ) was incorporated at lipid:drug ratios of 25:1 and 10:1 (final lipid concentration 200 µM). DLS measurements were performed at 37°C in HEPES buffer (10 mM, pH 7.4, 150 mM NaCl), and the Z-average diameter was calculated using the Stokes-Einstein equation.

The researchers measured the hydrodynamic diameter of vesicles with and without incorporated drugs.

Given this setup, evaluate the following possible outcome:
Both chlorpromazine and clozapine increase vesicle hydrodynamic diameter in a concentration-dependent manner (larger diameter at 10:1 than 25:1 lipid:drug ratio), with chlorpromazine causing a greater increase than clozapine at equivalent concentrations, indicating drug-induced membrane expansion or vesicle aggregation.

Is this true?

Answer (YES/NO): NO